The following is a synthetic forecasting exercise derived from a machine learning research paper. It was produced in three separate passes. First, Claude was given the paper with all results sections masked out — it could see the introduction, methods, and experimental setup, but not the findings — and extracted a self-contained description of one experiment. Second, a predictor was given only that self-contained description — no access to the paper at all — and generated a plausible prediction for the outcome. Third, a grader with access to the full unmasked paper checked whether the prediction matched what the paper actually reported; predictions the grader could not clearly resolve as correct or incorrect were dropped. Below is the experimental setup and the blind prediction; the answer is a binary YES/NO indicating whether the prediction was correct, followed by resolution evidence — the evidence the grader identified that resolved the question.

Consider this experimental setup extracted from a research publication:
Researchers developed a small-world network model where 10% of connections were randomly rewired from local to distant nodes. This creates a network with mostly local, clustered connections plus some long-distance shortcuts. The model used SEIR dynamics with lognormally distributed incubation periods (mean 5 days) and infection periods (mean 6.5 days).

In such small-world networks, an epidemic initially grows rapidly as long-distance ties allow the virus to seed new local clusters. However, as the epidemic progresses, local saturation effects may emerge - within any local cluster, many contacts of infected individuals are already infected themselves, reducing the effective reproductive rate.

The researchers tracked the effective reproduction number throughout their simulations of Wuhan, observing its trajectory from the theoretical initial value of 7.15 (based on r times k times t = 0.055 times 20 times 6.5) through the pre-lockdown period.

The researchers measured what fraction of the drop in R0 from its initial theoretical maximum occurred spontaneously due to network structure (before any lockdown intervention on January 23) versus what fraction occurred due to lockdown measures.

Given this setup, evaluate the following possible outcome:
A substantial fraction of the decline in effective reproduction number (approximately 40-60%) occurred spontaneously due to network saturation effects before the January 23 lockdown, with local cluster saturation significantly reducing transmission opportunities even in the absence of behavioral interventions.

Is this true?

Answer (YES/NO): YES